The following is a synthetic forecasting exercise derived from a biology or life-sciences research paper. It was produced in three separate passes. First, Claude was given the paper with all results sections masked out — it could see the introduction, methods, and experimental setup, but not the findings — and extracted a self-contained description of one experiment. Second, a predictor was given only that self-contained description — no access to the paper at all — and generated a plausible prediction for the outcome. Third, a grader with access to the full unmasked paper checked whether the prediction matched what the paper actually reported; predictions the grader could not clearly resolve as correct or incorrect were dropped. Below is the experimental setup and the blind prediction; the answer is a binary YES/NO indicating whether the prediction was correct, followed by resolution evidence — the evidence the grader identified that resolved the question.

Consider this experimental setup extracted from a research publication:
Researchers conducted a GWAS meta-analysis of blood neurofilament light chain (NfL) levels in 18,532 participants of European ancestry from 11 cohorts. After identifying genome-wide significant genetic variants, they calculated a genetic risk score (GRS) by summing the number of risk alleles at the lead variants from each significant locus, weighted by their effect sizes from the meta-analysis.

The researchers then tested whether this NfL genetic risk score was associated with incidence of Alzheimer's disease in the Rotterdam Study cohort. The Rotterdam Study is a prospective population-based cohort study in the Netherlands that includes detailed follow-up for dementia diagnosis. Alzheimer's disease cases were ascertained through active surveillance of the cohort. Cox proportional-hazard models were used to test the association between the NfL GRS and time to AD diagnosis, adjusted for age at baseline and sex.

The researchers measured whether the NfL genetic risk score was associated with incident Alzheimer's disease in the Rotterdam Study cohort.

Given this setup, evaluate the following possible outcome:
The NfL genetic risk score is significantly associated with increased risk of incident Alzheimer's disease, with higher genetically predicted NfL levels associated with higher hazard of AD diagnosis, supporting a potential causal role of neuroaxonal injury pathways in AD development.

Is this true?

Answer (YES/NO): NO